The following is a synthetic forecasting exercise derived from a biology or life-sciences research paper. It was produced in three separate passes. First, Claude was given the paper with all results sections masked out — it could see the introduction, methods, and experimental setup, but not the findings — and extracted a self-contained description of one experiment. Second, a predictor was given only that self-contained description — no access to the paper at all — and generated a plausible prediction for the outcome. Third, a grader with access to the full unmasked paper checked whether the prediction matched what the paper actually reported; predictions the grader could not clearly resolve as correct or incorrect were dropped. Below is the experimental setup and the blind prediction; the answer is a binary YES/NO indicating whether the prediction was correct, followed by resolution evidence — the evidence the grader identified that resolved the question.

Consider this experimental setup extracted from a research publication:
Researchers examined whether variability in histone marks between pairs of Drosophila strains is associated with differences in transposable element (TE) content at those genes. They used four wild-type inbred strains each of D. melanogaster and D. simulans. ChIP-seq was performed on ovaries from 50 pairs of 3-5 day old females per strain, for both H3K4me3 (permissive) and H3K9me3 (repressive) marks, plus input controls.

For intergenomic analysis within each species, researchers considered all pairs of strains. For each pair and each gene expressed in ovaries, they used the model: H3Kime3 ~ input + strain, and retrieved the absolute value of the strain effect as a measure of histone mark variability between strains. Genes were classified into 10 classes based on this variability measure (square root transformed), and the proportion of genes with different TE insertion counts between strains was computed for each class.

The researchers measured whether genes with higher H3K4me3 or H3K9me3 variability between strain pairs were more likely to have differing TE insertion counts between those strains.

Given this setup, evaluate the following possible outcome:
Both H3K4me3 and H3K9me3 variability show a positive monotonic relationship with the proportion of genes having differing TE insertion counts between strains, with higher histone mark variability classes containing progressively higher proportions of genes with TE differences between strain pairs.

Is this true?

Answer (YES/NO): NO